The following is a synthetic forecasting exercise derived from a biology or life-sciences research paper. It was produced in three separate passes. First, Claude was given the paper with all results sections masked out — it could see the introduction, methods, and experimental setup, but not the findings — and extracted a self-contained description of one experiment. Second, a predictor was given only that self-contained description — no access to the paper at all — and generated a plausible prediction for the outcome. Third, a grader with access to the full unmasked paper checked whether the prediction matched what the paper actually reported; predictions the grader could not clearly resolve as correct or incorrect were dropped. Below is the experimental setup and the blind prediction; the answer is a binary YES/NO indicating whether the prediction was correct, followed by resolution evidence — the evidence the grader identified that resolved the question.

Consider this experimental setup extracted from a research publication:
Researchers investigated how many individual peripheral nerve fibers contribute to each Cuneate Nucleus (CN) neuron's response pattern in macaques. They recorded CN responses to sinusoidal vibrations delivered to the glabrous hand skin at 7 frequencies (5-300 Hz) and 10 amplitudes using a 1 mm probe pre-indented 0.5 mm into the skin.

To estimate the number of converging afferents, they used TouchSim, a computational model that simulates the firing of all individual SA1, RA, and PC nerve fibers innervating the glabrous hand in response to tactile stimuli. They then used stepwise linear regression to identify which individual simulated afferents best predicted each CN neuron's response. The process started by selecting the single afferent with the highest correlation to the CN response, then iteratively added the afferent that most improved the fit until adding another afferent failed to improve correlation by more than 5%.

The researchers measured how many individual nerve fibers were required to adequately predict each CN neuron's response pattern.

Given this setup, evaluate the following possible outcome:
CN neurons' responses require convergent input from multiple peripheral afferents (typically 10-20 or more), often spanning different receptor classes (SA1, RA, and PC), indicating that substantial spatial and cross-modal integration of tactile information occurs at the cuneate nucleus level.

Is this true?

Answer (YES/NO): NO